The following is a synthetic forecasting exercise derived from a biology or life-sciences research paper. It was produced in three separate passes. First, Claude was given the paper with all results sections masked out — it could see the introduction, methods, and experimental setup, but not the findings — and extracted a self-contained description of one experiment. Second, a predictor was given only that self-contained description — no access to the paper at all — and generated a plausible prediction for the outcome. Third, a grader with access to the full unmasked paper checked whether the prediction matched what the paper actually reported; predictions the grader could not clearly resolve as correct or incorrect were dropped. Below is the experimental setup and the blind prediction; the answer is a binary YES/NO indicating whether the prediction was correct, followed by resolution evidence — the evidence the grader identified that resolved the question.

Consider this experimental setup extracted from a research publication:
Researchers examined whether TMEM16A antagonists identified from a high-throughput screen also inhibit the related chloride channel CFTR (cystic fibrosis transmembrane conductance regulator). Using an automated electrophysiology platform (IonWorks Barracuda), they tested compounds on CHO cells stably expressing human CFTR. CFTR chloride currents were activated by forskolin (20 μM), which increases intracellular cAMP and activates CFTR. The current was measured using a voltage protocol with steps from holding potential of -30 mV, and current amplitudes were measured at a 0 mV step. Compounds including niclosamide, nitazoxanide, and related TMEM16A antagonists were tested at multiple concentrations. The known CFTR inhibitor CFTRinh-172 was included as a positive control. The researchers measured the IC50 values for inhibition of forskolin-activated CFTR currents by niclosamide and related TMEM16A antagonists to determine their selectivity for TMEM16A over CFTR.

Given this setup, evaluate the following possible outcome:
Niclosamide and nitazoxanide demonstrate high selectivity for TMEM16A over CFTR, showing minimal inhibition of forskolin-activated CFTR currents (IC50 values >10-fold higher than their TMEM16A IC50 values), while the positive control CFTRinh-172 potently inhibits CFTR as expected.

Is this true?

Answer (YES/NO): YES